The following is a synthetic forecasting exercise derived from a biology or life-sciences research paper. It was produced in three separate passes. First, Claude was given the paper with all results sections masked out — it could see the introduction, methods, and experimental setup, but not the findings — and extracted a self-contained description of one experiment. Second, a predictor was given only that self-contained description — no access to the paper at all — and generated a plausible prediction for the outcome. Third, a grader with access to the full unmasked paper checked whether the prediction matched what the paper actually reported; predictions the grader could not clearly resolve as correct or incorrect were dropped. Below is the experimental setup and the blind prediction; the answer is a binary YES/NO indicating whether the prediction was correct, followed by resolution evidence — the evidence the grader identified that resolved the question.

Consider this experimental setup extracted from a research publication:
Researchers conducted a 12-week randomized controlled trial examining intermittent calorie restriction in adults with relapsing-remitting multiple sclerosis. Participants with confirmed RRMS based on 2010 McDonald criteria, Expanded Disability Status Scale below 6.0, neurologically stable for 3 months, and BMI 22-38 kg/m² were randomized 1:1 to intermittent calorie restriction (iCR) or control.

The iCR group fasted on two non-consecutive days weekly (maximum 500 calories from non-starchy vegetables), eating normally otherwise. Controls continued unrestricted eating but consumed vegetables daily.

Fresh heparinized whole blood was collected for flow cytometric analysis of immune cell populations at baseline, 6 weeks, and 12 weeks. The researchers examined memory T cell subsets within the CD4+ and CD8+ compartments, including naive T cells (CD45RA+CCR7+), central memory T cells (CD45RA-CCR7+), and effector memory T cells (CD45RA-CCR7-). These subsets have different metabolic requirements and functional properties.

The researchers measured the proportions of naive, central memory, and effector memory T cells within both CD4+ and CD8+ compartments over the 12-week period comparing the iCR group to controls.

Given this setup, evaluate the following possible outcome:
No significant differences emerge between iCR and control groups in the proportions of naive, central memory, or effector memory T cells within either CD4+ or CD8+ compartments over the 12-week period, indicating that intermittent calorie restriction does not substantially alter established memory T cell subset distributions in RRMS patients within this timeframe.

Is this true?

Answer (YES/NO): NO